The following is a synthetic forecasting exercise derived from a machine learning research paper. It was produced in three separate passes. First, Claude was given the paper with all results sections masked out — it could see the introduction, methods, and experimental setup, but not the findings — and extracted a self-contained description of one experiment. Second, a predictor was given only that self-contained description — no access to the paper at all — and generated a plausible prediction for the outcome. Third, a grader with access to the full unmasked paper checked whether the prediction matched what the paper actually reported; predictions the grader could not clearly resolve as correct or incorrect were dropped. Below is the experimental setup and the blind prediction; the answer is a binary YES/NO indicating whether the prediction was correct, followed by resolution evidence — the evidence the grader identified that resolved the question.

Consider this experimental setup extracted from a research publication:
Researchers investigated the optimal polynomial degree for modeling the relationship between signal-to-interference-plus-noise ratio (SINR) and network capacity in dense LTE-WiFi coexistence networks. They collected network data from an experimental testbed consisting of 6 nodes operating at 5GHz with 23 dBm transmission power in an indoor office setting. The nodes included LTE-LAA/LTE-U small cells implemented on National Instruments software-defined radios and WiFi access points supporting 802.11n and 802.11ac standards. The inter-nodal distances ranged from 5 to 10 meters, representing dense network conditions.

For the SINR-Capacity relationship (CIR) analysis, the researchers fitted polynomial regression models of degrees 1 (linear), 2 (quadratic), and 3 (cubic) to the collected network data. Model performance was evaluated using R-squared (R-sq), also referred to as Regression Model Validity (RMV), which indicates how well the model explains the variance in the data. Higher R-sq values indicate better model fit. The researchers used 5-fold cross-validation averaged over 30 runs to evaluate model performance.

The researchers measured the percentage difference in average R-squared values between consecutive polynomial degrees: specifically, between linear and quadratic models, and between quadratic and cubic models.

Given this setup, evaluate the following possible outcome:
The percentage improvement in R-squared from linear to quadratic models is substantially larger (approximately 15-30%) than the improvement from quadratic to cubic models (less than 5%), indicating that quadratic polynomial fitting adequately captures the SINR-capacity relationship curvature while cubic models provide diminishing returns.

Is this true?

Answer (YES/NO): NO